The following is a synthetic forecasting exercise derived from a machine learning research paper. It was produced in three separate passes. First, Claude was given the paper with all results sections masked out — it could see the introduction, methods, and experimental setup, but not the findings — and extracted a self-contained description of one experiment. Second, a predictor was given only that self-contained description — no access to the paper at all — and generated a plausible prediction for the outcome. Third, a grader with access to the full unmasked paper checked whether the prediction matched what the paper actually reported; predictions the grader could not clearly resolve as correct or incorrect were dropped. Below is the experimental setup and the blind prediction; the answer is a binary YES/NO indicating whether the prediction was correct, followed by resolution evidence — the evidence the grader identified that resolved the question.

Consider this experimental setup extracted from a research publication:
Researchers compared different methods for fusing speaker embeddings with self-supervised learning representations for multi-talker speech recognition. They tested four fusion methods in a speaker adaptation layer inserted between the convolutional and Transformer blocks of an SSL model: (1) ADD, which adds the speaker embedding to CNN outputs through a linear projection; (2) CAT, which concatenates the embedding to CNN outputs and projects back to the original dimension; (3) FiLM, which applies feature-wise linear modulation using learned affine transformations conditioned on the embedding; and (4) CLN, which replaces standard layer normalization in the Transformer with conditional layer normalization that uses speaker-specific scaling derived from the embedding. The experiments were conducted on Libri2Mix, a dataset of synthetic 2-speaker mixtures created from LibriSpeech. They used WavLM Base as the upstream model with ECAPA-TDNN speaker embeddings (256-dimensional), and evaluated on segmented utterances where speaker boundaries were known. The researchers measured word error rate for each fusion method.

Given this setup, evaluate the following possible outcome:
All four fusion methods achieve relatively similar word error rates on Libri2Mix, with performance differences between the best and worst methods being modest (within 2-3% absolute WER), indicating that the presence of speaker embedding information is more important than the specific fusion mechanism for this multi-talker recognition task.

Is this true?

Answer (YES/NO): YES